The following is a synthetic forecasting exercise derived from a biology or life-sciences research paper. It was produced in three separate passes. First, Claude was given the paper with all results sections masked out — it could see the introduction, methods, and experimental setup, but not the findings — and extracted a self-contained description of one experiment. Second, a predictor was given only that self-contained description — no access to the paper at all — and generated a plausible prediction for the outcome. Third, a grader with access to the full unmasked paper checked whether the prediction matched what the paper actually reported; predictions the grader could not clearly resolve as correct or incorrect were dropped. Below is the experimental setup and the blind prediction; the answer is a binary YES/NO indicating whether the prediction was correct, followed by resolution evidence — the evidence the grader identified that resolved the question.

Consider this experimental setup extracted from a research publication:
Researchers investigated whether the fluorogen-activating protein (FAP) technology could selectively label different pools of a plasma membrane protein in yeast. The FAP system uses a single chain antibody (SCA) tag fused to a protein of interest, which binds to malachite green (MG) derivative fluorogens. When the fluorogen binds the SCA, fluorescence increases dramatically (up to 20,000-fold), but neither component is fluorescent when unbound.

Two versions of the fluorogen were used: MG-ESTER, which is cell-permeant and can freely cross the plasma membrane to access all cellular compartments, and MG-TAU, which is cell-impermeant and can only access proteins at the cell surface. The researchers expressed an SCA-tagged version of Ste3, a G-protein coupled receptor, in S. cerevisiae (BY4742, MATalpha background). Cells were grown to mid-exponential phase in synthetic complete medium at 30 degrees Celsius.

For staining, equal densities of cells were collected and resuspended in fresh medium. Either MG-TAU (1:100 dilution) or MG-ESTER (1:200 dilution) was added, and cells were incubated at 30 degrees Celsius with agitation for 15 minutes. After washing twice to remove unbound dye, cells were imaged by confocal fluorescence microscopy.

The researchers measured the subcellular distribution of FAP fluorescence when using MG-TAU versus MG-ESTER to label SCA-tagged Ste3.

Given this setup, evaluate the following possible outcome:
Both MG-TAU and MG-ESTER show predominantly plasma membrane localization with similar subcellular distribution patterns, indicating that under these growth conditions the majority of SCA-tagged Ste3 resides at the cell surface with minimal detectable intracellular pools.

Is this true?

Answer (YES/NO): NO